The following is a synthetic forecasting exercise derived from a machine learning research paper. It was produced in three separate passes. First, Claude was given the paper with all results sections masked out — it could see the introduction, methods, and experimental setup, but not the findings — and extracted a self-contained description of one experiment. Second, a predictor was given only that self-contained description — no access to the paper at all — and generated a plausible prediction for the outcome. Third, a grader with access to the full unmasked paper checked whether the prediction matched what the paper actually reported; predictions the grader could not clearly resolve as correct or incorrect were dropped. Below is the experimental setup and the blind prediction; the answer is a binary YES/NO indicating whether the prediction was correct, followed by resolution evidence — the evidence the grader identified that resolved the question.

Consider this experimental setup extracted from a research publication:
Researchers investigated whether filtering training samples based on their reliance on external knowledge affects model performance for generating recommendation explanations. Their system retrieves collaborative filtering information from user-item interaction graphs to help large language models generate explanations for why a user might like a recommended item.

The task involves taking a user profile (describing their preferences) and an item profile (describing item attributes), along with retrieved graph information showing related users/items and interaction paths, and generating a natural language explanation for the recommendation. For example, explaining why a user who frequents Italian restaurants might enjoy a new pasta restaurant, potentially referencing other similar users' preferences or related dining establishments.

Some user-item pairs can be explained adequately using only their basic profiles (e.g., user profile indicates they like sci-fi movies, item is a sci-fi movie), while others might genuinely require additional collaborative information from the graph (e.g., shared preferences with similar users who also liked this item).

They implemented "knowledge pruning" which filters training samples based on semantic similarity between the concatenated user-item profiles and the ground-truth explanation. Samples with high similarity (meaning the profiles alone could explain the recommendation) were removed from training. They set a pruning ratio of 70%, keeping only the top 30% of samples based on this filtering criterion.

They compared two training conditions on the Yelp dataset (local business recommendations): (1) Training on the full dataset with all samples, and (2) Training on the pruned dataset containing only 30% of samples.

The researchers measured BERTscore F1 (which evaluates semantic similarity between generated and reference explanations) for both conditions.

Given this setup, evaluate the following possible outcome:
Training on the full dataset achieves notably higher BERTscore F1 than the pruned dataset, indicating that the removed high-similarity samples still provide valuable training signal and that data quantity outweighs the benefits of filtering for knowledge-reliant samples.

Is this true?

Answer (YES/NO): NO